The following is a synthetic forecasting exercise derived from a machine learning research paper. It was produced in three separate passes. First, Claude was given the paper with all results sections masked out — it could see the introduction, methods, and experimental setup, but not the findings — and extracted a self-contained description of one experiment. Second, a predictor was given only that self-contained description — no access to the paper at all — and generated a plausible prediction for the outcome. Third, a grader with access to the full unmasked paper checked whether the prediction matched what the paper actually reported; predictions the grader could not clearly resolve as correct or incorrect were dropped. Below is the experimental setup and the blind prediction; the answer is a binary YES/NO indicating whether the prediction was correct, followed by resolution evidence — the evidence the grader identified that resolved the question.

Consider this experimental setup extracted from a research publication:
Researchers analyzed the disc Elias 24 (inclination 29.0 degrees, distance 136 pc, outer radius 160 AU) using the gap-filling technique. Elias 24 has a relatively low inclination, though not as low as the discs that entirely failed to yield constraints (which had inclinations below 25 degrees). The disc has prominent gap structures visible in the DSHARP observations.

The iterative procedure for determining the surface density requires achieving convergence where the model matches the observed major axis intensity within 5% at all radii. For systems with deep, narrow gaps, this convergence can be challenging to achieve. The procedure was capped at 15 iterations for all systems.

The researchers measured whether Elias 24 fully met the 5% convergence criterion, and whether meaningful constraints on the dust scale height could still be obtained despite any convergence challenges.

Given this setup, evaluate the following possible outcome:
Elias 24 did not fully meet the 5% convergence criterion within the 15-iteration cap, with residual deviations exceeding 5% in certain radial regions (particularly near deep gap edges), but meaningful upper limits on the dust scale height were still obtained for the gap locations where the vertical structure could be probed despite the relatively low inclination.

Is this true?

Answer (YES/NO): YES